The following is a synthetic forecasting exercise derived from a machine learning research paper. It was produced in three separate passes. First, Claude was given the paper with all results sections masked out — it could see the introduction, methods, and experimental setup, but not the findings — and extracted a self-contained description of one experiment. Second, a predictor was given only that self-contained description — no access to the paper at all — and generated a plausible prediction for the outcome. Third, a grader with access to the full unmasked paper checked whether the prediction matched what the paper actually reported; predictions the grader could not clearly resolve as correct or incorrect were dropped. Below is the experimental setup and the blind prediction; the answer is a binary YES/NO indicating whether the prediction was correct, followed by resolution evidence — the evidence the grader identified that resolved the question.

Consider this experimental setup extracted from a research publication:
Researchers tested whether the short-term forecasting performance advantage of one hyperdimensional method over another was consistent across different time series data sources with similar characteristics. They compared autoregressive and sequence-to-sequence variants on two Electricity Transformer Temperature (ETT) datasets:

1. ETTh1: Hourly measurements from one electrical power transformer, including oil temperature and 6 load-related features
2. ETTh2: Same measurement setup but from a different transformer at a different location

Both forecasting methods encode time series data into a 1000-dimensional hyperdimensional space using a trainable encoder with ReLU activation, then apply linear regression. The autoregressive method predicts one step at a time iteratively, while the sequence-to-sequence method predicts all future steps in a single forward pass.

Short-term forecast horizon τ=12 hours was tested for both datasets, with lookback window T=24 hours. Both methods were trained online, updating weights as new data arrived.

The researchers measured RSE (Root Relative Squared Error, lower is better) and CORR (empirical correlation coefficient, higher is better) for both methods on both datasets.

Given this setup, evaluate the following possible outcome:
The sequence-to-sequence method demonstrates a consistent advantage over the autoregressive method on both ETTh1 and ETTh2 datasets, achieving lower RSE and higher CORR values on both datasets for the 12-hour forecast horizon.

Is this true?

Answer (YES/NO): NO